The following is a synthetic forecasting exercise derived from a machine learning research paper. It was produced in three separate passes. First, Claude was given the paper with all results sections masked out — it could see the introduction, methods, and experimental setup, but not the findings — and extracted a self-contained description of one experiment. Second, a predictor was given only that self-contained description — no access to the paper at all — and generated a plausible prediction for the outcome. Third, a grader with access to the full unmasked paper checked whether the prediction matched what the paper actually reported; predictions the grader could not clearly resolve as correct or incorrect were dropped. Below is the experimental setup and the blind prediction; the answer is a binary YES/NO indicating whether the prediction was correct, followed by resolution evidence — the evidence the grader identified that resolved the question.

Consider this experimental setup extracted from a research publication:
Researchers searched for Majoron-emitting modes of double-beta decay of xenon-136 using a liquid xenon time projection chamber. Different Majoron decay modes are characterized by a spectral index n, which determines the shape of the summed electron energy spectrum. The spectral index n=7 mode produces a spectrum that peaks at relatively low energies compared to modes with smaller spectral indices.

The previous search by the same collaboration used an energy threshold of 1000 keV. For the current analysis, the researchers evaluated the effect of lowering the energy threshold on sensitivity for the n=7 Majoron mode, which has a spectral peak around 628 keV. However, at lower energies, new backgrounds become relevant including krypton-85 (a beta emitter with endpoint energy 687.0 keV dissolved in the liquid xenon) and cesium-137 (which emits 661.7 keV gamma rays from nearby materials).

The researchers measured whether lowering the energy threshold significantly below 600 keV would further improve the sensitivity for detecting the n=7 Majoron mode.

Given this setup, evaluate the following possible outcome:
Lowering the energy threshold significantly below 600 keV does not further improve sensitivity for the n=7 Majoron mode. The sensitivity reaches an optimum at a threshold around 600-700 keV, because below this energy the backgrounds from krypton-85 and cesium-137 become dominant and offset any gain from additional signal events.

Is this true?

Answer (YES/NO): YES